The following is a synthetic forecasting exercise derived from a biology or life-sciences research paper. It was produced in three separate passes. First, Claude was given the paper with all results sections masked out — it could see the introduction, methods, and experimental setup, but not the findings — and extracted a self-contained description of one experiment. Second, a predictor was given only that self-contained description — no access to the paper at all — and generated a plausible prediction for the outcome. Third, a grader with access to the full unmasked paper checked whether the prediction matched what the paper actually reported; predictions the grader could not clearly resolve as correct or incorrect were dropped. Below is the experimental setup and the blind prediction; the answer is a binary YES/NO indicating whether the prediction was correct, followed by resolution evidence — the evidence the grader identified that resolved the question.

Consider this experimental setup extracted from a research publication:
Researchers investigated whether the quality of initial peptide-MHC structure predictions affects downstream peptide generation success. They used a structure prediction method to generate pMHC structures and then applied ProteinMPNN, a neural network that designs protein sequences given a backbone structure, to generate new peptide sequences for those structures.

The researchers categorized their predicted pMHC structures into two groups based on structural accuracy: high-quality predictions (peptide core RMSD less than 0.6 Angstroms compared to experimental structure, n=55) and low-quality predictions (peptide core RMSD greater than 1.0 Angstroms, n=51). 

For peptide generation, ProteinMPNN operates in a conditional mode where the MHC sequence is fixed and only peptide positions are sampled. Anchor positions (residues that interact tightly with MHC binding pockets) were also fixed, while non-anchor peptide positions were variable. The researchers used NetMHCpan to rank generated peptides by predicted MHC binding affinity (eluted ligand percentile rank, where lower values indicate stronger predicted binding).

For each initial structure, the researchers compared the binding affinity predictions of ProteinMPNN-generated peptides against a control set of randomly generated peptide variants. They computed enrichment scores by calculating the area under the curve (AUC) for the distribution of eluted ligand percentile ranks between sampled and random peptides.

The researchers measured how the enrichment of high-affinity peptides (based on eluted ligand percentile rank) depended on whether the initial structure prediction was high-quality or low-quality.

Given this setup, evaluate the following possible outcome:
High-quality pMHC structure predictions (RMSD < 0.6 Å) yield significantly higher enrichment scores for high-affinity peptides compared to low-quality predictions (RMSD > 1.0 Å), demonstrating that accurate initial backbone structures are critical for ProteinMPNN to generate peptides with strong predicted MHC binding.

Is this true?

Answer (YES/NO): NO